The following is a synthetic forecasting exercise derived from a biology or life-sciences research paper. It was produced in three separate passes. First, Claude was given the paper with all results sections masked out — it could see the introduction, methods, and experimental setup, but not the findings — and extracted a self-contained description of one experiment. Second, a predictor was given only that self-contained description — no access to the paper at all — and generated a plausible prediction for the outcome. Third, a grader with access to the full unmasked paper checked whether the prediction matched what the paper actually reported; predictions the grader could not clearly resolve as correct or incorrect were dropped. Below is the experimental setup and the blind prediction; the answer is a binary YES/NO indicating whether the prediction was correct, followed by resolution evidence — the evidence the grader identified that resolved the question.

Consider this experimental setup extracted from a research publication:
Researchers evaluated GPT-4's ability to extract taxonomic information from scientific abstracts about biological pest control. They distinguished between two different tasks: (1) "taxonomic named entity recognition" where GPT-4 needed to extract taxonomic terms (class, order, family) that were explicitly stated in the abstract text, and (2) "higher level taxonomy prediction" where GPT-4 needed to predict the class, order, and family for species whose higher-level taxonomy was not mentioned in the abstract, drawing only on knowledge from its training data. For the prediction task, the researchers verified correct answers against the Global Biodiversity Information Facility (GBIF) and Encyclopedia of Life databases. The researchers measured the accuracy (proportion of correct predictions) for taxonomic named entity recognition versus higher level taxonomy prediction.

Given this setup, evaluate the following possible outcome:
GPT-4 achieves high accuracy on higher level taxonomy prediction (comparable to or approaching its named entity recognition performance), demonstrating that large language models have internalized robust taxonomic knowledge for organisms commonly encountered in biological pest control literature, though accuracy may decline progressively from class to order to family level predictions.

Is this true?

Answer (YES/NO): NO